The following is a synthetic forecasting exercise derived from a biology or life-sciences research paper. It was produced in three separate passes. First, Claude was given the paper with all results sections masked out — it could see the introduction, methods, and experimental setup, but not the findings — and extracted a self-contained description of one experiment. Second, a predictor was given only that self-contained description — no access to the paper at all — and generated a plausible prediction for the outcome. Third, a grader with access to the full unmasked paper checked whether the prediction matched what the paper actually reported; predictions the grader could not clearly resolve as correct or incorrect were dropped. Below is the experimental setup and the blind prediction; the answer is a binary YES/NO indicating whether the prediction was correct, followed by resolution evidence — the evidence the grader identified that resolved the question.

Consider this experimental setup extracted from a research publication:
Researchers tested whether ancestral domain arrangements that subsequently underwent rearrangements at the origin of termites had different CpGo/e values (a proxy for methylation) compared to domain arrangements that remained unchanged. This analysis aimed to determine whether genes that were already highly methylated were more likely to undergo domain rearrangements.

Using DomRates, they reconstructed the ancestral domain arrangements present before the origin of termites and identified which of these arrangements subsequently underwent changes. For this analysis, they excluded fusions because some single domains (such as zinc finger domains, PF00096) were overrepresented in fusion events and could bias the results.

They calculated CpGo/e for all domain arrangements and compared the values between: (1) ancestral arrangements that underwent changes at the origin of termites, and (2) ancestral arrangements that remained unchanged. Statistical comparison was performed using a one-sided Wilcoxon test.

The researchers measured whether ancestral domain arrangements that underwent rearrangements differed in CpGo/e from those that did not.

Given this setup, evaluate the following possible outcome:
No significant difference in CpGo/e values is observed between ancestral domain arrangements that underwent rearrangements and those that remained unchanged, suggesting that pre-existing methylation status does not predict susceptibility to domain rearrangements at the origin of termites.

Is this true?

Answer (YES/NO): YES